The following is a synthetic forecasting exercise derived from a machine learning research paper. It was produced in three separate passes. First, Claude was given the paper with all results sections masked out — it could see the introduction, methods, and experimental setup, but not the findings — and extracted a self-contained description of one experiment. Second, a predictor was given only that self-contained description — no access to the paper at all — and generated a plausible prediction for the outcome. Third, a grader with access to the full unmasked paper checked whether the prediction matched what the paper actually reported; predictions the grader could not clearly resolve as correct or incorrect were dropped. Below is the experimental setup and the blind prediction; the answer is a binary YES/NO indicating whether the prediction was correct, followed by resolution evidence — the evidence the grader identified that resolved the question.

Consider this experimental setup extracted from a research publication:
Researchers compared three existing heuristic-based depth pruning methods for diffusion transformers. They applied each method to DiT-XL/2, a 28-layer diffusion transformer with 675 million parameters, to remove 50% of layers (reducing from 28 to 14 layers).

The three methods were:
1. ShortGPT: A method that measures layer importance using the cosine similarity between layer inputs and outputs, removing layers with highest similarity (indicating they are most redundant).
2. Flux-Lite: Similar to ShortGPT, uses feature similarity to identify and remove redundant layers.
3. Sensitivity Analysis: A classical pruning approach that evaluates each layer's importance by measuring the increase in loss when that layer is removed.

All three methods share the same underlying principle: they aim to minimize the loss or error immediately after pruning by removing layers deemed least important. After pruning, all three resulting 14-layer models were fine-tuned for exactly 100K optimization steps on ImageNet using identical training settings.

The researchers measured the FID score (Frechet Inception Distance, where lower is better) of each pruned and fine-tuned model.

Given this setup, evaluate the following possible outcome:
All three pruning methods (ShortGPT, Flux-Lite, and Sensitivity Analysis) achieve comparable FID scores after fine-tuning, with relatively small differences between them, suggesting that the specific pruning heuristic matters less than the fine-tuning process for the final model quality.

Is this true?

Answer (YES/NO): NO